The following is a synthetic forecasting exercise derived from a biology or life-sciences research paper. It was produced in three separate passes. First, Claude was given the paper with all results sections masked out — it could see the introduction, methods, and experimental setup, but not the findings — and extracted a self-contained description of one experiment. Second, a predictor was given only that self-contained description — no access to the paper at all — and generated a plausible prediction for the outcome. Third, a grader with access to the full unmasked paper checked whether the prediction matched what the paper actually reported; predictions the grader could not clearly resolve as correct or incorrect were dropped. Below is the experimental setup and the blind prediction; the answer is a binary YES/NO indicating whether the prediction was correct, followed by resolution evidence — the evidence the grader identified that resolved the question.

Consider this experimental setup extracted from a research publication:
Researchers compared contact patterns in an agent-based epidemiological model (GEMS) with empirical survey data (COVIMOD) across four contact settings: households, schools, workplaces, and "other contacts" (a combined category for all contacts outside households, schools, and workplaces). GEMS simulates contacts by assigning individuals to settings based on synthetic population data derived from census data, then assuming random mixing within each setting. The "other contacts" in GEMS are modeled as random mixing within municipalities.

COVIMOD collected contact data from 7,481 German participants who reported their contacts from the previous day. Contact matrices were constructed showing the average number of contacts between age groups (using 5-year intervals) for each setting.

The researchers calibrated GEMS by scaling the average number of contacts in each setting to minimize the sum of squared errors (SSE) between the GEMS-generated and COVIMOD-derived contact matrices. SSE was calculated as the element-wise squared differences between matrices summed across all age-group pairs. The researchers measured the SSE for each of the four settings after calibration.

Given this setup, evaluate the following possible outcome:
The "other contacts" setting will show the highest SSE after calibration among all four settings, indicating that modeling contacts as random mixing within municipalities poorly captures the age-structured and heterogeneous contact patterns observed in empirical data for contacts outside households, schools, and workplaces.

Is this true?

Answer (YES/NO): YES